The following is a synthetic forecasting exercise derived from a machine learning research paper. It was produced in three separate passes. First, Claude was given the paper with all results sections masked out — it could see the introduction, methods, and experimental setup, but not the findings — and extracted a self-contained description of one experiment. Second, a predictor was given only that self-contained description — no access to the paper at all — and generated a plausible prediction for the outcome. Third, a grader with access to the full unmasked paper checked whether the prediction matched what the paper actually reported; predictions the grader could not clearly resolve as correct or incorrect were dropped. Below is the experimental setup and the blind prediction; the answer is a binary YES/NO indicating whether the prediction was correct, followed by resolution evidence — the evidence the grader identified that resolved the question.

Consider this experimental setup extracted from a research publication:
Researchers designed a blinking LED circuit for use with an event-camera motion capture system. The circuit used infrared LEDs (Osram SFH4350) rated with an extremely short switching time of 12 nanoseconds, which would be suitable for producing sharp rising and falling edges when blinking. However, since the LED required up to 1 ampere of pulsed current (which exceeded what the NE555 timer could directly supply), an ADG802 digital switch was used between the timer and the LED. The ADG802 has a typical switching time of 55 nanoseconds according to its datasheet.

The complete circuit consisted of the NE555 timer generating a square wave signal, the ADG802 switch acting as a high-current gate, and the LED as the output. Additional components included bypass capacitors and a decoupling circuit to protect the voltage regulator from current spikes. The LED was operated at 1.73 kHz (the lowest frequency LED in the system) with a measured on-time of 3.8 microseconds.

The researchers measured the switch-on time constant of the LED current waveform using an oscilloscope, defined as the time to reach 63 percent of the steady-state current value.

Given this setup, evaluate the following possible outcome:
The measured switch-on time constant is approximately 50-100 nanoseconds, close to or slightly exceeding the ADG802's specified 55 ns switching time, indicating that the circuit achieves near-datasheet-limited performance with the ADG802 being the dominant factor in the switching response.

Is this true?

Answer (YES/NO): YES